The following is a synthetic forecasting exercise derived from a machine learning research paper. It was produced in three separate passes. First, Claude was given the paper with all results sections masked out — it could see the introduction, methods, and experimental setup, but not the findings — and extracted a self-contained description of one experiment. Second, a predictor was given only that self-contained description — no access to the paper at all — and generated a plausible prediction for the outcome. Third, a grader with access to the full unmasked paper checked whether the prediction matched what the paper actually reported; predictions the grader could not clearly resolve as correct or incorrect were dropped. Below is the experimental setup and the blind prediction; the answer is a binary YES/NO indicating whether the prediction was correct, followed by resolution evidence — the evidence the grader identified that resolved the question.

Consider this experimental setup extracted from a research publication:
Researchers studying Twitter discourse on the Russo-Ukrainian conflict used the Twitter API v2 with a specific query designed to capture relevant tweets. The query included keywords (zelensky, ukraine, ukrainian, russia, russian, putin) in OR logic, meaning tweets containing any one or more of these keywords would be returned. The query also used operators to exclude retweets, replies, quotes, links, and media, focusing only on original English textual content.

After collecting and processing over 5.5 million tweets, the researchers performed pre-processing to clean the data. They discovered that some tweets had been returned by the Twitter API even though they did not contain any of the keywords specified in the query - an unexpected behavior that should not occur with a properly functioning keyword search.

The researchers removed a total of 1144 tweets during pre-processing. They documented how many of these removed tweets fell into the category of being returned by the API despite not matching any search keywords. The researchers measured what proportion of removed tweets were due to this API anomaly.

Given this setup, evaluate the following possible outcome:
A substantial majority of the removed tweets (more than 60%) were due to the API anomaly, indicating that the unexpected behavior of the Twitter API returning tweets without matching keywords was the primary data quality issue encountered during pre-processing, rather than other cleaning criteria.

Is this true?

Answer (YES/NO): YES